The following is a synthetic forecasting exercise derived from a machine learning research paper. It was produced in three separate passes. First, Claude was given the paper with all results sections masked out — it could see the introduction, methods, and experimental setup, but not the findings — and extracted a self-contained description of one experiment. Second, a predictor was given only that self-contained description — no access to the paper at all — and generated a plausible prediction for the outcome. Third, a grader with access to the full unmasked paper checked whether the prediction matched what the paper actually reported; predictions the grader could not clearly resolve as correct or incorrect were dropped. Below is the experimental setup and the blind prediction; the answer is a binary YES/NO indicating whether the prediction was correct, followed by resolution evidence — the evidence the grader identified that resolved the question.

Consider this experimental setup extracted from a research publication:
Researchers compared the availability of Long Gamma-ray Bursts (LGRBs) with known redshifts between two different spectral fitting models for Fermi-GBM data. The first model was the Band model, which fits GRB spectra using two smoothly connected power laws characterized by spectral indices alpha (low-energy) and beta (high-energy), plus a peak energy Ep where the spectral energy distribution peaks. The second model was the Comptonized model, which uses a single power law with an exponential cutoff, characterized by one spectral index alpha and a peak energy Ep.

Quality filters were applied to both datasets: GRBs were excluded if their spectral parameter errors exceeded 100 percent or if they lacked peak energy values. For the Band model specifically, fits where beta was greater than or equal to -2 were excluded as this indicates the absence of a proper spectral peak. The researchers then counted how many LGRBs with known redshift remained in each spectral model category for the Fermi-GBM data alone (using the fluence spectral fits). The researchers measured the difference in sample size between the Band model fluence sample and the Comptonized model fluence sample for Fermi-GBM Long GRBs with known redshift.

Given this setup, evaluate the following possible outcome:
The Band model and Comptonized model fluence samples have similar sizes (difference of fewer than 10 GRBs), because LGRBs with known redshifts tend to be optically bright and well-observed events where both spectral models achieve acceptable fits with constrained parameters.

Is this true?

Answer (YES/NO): NO